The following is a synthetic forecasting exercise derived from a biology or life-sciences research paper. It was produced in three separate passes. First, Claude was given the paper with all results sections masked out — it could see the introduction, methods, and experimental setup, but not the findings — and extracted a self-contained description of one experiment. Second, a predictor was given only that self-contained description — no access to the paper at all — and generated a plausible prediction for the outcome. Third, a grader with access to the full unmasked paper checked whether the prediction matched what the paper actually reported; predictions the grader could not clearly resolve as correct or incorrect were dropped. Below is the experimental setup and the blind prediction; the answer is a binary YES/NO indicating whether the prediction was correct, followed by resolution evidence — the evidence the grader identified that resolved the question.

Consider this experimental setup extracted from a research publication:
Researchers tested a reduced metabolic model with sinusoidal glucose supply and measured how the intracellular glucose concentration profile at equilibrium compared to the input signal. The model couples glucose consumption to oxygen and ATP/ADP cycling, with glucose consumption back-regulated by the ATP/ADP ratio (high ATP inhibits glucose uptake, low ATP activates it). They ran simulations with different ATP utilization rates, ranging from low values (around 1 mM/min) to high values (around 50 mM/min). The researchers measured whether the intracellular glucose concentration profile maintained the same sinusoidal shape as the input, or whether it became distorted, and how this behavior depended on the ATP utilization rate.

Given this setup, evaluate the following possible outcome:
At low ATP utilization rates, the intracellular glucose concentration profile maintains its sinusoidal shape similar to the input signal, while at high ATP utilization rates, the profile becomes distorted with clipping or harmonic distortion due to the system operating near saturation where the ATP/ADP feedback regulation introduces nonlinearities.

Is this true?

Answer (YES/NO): NO